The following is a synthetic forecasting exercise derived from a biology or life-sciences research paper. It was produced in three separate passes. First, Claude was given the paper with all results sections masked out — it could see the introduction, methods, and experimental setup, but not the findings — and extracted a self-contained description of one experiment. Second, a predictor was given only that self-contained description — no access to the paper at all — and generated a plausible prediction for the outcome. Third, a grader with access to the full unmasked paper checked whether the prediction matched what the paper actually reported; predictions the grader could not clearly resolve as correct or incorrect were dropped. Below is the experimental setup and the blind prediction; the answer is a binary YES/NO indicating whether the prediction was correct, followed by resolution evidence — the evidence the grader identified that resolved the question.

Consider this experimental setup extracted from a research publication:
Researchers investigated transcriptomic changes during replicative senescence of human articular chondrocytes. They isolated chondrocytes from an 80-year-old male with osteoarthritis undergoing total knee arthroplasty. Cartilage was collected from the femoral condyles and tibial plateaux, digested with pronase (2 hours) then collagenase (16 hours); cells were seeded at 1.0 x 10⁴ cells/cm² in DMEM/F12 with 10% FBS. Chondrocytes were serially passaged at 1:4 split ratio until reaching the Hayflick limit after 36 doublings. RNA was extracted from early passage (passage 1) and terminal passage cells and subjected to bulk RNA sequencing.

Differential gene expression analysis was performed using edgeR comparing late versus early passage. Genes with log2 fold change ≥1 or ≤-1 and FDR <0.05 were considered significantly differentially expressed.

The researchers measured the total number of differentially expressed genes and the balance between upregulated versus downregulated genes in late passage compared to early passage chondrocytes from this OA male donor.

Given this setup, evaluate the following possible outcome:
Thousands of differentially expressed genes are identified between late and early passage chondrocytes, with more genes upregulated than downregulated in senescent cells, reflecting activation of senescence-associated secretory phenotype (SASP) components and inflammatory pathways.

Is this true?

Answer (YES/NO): NO